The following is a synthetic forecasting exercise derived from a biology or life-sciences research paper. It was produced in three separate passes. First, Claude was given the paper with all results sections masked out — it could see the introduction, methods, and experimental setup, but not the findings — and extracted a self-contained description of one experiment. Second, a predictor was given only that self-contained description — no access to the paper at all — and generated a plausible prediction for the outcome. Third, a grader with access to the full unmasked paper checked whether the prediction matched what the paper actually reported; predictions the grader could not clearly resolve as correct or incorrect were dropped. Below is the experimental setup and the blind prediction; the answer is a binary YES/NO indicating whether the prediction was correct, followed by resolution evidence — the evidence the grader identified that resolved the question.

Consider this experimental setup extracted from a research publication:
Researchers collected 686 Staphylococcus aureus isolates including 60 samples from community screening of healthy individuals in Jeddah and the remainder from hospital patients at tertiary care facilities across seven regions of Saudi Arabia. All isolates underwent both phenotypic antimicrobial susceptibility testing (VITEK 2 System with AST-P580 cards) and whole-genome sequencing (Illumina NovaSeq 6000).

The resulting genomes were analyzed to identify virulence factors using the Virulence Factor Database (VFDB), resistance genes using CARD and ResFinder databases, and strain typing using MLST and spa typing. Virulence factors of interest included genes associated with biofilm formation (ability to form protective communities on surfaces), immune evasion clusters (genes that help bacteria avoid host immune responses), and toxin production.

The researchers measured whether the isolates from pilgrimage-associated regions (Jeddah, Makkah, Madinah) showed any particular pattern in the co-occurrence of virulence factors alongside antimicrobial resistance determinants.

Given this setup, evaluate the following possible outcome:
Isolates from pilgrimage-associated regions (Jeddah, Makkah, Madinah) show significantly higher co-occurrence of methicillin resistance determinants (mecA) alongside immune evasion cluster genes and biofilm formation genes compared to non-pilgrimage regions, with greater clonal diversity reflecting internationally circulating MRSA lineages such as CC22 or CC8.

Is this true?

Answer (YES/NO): NO